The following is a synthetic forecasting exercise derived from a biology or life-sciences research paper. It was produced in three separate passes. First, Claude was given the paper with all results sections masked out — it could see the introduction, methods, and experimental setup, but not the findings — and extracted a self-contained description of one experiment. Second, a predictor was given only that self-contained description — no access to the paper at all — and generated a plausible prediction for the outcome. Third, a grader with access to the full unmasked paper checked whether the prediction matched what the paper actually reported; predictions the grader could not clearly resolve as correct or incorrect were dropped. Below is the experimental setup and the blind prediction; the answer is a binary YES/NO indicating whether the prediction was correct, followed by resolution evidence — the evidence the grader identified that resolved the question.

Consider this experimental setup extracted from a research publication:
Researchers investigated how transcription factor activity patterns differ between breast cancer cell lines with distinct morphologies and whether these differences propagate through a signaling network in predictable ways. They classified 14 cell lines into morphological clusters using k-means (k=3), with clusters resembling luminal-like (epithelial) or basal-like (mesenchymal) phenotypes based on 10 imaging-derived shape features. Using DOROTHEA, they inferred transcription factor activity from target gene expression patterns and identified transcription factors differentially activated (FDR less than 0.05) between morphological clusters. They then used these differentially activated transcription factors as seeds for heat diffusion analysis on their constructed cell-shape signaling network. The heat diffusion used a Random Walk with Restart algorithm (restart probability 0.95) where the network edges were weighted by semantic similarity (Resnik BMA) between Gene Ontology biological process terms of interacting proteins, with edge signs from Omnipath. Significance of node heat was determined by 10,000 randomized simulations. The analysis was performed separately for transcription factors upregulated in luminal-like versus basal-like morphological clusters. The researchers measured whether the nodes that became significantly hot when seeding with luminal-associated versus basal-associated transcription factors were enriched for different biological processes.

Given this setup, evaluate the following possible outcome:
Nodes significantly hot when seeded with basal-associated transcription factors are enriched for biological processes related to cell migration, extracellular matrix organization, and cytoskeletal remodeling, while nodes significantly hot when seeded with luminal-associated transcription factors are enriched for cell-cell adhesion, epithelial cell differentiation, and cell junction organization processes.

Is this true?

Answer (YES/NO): NO